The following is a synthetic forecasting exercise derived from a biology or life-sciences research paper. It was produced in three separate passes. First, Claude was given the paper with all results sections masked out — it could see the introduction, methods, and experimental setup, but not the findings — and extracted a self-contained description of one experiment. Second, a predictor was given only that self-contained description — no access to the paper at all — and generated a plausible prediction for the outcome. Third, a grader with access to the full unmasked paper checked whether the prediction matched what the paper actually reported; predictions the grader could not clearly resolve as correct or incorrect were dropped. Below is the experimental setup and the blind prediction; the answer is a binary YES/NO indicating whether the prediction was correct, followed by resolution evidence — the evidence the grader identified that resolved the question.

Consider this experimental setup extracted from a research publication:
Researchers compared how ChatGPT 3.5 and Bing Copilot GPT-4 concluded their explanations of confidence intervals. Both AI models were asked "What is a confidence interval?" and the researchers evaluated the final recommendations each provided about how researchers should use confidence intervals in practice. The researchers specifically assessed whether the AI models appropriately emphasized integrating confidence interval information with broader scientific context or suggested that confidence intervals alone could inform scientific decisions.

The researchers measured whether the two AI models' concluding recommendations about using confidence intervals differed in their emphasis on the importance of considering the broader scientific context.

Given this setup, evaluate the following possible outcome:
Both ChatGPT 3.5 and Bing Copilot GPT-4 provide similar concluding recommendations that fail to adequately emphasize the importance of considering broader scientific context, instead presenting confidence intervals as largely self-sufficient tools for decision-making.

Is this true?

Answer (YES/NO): NO